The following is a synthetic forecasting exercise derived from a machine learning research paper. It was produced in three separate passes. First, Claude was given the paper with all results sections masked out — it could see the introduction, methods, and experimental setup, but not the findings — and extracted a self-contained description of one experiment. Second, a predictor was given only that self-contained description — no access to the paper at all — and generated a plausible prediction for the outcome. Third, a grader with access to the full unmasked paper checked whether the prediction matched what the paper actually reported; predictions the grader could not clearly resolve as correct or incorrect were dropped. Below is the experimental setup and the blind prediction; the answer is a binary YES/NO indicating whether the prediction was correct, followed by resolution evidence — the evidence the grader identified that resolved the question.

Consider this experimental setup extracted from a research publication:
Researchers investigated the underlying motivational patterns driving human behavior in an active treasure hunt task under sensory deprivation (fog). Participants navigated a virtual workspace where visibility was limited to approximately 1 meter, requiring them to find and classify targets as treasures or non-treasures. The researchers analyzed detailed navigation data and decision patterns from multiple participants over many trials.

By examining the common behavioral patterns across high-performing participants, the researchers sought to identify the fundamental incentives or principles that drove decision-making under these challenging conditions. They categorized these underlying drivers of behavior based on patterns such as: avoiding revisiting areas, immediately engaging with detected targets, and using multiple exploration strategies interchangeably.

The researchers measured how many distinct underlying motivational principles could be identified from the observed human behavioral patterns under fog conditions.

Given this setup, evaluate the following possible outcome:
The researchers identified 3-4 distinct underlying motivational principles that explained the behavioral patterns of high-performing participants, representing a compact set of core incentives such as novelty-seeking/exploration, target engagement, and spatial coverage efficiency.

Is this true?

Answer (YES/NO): YES